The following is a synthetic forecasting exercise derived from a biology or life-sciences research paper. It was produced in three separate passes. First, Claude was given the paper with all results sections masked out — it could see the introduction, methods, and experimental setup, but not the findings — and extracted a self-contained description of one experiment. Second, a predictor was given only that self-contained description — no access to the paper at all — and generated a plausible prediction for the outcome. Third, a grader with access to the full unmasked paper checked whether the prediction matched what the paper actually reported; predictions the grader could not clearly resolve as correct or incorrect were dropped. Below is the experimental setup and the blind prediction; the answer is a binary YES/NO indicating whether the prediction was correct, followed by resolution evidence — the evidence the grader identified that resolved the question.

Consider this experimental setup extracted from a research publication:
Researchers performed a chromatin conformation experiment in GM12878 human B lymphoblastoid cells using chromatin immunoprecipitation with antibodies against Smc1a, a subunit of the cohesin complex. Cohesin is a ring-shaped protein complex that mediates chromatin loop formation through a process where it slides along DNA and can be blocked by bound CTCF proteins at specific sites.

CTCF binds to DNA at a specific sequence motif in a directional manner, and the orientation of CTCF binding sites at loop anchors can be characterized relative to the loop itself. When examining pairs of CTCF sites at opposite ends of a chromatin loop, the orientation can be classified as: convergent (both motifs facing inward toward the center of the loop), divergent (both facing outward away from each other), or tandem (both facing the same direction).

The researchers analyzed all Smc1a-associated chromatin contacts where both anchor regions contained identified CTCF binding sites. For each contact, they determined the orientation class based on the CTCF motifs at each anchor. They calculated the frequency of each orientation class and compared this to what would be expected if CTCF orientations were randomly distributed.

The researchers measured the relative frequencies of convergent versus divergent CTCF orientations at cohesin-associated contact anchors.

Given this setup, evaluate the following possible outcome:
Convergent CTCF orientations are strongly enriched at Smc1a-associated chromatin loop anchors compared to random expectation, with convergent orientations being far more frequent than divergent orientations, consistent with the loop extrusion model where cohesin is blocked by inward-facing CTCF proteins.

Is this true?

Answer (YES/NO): YES